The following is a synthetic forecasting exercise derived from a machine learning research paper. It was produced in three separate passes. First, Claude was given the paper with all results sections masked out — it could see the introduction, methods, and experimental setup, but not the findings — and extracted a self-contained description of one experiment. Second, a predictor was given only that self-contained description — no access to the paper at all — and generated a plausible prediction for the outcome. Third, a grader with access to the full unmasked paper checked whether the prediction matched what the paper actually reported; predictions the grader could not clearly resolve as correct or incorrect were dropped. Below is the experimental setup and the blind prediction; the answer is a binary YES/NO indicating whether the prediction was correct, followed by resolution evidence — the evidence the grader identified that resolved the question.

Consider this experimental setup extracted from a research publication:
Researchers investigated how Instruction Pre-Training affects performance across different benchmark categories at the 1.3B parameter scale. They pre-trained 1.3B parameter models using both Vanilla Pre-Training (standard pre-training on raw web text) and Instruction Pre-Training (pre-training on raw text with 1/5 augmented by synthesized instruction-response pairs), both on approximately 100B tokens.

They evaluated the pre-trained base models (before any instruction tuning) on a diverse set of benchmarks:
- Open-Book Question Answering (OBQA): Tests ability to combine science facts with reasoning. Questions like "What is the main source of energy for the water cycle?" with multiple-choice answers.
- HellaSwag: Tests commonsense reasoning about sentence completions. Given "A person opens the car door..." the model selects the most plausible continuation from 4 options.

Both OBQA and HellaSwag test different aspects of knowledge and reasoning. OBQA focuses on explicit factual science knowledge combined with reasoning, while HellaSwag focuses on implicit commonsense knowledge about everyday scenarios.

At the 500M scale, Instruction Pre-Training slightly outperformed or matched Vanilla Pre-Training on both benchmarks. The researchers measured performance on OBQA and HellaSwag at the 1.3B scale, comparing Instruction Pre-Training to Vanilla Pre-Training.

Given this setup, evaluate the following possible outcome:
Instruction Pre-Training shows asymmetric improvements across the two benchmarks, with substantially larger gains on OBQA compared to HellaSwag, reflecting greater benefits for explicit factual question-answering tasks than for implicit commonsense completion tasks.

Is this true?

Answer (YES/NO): NO